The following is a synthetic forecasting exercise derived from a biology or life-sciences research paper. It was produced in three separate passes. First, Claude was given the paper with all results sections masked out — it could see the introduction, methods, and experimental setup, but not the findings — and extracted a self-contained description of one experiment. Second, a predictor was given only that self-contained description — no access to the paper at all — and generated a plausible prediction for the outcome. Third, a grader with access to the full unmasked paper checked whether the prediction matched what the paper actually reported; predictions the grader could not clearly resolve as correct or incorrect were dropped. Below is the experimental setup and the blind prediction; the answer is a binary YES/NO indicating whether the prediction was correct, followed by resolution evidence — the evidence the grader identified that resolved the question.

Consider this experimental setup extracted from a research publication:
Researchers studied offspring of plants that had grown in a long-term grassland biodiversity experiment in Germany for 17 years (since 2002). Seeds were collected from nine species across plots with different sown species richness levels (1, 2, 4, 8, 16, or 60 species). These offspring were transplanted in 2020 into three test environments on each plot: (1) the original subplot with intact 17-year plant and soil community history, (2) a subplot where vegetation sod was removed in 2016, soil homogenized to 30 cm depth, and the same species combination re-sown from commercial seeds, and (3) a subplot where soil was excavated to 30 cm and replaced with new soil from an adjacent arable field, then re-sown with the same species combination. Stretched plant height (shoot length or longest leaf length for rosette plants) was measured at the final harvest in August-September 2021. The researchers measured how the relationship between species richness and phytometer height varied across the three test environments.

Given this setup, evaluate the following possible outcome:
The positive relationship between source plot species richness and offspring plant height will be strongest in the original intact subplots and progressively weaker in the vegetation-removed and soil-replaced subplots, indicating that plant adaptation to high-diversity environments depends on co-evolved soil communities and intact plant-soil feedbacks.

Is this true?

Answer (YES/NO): NO